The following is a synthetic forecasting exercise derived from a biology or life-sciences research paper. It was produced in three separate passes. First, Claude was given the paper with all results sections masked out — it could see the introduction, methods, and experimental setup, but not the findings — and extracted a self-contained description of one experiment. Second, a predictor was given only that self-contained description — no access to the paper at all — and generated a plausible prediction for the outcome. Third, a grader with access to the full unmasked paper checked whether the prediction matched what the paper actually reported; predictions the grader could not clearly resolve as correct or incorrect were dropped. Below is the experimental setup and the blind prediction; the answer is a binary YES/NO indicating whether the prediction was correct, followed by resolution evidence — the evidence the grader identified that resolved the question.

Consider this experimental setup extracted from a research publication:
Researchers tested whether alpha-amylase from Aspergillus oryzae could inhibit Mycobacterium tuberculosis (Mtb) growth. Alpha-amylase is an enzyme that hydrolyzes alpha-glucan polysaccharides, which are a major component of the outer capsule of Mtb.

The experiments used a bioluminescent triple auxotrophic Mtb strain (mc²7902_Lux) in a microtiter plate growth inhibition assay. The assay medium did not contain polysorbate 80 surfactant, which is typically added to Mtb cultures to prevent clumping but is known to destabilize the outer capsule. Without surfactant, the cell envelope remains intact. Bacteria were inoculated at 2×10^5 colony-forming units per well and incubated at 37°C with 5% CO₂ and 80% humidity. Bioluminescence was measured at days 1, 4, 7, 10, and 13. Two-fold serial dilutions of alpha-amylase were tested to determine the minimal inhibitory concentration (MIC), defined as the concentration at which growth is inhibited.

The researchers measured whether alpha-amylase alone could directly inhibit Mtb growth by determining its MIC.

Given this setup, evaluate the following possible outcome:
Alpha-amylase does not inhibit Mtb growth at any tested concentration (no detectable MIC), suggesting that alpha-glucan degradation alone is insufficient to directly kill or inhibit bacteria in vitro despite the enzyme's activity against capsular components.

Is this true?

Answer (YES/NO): YES